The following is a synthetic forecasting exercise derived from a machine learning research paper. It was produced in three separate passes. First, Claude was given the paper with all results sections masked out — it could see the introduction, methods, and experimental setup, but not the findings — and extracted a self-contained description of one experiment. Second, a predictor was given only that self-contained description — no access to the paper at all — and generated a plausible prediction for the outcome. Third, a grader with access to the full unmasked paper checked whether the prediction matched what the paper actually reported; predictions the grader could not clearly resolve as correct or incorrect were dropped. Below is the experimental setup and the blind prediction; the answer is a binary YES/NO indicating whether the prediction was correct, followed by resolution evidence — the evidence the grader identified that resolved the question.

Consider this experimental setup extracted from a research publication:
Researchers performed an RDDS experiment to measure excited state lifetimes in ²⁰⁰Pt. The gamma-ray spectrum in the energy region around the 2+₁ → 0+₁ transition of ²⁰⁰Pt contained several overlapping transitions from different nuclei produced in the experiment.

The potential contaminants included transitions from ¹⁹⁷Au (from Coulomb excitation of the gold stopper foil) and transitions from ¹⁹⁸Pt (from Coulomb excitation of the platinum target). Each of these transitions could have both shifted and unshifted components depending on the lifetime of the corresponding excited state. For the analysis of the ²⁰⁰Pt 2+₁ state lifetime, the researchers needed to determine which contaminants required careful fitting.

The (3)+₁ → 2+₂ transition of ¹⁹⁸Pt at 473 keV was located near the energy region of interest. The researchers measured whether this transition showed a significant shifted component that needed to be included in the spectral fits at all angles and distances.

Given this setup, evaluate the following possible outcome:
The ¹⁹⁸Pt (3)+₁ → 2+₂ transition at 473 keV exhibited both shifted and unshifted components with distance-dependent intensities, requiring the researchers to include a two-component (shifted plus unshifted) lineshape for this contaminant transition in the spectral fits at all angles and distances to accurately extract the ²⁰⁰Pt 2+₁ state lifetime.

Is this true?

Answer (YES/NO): NO